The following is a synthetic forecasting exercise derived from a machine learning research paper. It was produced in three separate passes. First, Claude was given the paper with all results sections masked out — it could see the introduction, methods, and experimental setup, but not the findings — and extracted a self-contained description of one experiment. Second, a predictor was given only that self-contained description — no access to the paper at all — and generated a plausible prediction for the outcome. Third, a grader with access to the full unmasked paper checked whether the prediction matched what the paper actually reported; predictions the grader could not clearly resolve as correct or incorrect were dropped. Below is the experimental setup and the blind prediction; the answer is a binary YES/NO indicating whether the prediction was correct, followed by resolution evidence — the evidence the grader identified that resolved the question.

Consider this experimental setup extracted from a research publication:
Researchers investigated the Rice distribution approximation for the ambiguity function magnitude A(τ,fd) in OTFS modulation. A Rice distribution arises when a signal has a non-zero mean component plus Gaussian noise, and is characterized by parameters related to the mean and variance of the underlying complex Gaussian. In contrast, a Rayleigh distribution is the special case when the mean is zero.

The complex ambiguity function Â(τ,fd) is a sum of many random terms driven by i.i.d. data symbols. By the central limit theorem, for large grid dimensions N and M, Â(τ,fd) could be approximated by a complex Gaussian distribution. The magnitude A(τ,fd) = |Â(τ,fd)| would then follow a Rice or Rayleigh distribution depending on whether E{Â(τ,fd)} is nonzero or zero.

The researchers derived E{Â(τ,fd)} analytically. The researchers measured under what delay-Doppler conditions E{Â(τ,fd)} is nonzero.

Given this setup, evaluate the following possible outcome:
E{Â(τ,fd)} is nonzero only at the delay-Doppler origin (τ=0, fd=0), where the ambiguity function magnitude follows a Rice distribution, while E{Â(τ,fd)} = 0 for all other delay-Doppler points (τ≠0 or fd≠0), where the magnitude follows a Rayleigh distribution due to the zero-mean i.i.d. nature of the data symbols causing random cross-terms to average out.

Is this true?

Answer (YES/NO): NO